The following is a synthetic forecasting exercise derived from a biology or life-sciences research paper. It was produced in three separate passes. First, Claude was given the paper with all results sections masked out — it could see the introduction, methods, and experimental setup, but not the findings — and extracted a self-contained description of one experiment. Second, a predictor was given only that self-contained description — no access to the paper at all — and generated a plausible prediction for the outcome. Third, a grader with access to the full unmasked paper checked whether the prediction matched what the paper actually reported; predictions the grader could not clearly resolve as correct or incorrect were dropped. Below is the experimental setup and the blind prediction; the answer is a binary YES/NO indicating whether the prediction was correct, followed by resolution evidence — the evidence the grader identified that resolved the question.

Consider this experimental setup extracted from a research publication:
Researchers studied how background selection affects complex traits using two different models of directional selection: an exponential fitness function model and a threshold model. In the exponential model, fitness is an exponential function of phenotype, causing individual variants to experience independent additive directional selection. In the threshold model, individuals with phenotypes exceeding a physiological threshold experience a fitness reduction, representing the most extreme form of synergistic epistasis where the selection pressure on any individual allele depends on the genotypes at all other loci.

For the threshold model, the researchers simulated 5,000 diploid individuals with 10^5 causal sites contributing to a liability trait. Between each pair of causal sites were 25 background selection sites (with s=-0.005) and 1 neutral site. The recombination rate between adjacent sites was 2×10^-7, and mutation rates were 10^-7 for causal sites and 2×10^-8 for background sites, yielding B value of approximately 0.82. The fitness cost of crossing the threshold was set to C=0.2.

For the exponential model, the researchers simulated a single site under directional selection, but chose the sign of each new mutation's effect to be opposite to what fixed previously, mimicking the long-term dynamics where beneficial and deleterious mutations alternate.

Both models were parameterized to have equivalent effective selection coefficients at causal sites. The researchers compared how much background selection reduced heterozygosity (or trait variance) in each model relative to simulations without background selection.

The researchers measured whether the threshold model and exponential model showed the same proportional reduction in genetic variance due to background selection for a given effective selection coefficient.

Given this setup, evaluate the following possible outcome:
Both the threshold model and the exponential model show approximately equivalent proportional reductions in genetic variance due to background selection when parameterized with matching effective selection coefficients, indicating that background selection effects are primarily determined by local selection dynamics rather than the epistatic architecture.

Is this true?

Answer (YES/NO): NO